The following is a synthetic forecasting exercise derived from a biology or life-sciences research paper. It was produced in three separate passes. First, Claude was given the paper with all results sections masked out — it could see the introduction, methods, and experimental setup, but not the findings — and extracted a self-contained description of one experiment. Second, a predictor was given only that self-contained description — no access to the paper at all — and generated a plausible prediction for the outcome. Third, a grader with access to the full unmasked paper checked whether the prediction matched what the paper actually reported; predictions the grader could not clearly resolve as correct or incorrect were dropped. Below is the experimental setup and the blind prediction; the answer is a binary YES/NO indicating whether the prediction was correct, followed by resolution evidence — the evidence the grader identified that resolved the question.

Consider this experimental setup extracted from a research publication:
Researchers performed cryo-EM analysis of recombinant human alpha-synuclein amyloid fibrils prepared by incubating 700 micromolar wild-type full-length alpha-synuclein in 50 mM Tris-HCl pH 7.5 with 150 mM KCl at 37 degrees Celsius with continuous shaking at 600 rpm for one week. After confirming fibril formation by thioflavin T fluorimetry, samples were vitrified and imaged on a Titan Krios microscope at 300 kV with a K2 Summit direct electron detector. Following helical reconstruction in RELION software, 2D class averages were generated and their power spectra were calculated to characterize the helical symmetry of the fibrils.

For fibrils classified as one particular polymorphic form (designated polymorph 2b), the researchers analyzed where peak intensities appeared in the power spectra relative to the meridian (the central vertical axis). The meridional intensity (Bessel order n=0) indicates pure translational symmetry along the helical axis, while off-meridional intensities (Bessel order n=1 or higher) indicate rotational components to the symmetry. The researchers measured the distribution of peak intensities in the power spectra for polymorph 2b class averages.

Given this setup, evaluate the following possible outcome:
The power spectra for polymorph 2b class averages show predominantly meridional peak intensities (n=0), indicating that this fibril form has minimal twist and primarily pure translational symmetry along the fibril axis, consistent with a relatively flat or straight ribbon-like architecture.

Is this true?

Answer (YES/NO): NO